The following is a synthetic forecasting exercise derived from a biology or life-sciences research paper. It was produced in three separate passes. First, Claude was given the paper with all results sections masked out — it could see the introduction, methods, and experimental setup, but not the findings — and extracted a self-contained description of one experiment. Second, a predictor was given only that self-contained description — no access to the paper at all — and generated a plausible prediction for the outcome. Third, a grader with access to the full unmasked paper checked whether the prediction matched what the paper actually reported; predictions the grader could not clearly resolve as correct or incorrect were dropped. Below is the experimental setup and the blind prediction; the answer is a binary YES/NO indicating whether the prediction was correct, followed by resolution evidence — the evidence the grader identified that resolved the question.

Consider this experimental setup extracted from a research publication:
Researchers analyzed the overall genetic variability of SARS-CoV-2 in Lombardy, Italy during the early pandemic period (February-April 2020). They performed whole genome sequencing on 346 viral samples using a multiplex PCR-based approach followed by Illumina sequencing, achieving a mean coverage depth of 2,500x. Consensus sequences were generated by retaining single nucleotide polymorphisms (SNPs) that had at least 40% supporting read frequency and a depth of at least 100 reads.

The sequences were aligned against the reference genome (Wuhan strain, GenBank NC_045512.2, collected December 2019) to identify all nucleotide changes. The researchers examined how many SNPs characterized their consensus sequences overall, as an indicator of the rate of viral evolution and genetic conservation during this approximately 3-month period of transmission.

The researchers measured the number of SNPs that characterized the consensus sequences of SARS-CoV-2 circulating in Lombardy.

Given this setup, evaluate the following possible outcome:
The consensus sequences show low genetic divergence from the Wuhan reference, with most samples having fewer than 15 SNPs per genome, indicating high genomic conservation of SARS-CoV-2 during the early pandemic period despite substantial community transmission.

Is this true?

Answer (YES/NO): YES